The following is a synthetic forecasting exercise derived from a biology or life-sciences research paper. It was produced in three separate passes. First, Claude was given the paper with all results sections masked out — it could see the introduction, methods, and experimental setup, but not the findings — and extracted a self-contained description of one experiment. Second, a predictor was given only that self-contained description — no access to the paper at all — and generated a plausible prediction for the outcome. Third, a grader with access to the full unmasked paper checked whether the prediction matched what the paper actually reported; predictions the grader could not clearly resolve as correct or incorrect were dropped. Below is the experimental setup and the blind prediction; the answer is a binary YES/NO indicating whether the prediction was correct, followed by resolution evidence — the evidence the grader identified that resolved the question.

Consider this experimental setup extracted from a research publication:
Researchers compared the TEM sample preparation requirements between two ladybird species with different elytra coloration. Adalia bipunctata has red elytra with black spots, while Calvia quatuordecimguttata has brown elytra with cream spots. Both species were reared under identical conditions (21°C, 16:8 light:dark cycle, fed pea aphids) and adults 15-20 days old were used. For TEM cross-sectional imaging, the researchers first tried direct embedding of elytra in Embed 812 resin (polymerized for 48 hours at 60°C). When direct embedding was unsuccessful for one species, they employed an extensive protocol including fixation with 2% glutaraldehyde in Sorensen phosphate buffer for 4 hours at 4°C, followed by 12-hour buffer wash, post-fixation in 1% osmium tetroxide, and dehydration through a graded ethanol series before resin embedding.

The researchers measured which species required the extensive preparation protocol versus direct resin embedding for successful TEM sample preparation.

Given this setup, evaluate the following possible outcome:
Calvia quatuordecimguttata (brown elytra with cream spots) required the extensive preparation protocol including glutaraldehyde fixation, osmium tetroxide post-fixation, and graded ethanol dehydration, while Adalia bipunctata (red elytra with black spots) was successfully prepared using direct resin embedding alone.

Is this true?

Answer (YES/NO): YES